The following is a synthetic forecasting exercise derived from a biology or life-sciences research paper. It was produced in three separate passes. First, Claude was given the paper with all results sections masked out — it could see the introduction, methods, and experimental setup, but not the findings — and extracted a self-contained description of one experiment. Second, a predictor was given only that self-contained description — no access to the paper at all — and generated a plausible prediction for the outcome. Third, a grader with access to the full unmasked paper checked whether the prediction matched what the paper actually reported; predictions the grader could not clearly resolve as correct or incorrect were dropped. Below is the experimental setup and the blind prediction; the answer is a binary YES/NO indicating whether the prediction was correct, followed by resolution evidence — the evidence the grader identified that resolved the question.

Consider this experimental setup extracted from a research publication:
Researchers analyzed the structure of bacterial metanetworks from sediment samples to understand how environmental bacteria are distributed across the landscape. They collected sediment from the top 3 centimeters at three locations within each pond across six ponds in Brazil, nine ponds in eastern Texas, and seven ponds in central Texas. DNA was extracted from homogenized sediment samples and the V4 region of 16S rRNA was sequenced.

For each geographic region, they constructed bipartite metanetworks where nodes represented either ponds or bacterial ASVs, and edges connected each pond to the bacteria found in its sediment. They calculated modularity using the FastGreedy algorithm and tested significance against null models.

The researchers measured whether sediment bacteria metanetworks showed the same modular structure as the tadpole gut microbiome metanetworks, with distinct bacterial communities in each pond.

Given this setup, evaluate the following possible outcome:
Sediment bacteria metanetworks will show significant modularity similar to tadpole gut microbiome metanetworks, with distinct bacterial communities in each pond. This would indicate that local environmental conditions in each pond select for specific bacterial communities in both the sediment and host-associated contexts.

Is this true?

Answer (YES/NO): YES